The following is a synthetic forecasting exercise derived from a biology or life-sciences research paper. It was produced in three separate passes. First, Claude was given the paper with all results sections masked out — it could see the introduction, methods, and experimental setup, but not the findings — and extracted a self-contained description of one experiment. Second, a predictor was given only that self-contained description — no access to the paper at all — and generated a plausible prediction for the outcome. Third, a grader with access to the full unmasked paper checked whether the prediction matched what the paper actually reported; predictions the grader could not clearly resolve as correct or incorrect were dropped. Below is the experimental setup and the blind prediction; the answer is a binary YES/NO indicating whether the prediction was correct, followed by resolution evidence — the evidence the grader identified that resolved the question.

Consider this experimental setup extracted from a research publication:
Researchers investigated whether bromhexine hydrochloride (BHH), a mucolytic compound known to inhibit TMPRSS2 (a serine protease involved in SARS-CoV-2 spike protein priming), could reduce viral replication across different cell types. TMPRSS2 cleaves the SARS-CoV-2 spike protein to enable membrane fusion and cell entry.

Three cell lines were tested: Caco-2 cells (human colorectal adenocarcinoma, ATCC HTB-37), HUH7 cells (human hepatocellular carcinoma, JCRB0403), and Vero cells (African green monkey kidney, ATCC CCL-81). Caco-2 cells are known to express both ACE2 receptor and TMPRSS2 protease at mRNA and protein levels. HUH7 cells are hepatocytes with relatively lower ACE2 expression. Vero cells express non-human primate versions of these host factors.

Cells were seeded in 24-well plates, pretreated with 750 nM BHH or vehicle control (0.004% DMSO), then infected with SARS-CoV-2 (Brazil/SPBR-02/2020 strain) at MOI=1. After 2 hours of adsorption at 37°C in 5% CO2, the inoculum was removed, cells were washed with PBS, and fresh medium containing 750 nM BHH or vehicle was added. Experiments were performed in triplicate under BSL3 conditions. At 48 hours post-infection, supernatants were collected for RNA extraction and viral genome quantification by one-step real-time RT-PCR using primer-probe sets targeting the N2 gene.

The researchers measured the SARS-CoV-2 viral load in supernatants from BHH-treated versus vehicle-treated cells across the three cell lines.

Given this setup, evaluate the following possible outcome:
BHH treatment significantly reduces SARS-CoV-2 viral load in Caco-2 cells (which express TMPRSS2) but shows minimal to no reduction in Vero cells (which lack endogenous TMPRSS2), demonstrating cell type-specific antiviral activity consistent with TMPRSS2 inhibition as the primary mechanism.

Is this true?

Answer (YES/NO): YES